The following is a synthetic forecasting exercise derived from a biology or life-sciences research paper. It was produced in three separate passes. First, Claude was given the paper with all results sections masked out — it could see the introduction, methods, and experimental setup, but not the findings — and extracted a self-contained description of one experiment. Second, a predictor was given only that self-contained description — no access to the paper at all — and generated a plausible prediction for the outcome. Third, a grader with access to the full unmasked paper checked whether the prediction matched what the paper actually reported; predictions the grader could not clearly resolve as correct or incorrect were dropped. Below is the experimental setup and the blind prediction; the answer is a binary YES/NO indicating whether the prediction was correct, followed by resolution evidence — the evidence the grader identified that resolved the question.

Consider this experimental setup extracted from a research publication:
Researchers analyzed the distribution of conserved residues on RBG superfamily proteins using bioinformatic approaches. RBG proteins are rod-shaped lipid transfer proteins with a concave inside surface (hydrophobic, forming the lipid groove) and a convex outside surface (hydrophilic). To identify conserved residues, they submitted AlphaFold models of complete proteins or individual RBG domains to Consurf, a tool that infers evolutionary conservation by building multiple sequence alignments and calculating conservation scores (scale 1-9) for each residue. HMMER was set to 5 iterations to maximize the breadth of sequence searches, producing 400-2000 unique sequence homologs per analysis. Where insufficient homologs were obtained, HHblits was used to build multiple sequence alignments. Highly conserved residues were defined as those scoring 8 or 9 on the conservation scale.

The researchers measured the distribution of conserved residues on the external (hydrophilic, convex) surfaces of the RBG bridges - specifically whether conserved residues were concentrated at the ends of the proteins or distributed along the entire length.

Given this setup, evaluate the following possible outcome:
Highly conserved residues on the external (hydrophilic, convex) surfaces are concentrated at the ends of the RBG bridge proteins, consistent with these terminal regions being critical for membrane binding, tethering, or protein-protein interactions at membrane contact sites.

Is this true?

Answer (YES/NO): NO